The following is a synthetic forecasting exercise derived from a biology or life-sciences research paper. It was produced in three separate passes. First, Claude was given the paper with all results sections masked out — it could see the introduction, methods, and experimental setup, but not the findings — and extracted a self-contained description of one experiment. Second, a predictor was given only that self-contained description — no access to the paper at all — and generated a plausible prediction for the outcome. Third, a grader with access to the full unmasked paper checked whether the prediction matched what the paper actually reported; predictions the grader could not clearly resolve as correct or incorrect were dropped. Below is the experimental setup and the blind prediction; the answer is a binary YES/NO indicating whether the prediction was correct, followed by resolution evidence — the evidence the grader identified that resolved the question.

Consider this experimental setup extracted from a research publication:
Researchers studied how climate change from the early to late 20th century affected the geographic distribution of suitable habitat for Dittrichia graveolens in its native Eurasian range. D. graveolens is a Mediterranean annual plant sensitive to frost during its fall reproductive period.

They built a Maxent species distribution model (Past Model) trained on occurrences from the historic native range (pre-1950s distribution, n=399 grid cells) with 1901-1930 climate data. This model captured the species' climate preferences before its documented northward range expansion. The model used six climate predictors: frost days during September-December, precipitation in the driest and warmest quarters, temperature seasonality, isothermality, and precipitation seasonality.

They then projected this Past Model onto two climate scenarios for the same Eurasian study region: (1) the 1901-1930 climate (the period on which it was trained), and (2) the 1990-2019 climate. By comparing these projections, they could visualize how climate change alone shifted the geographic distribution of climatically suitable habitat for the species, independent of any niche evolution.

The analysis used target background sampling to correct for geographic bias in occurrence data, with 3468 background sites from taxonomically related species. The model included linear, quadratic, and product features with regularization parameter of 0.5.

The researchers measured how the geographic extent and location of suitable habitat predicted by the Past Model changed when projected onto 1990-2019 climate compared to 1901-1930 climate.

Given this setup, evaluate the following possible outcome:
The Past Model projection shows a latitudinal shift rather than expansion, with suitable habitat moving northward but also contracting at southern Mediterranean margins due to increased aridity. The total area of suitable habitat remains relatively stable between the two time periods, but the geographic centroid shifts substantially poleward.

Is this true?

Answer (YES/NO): NO